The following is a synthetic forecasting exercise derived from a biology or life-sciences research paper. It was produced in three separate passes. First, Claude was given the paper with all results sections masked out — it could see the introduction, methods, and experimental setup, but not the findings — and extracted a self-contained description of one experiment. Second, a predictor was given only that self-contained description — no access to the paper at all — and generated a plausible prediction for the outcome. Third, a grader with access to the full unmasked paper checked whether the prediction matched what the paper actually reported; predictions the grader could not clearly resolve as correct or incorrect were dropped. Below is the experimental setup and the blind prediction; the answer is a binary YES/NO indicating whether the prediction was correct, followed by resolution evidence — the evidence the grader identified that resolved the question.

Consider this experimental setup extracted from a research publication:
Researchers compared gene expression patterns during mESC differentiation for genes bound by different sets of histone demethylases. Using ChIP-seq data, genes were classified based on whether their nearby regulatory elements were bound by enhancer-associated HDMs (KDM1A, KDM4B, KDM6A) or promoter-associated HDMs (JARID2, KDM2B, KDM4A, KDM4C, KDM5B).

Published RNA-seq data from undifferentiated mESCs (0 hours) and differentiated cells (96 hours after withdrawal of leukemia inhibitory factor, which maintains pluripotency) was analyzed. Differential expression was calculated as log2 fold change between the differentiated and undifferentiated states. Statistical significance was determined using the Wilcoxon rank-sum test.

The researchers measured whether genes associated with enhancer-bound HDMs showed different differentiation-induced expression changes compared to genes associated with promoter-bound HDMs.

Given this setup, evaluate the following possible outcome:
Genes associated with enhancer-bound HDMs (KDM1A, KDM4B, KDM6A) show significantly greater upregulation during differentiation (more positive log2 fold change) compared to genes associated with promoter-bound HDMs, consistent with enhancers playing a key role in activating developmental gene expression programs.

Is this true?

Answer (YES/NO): NO